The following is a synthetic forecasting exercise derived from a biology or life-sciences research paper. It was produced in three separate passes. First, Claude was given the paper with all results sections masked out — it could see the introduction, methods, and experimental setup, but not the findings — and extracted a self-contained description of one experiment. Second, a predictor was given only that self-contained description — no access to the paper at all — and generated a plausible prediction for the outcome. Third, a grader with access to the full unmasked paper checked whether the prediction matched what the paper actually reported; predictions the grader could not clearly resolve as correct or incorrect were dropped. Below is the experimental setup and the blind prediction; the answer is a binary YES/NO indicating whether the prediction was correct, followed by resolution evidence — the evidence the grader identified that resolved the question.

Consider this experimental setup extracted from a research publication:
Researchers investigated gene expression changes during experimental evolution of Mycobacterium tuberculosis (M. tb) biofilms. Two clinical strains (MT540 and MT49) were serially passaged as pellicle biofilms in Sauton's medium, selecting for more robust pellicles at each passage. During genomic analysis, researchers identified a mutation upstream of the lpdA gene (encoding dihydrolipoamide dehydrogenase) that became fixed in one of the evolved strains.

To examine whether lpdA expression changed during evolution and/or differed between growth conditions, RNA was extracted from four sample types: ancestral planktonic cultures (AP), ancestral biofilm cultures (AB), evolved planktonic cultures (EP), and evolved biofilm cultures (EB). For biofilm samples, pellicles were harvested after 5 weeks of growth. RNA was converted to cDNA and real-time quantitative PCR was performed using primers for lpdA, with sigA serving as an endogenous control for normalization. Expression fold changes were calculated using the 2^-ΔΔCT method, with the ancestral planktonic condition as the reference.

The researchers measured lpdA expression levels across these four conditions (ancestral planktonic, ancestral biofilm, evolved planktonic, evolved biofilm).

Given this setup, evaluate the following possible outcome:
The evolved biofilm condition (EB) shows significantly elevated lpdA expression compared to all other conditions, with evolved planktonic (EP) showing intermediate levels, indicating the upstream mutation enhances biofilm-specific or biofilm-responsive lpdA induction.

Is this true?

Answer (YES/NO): NO